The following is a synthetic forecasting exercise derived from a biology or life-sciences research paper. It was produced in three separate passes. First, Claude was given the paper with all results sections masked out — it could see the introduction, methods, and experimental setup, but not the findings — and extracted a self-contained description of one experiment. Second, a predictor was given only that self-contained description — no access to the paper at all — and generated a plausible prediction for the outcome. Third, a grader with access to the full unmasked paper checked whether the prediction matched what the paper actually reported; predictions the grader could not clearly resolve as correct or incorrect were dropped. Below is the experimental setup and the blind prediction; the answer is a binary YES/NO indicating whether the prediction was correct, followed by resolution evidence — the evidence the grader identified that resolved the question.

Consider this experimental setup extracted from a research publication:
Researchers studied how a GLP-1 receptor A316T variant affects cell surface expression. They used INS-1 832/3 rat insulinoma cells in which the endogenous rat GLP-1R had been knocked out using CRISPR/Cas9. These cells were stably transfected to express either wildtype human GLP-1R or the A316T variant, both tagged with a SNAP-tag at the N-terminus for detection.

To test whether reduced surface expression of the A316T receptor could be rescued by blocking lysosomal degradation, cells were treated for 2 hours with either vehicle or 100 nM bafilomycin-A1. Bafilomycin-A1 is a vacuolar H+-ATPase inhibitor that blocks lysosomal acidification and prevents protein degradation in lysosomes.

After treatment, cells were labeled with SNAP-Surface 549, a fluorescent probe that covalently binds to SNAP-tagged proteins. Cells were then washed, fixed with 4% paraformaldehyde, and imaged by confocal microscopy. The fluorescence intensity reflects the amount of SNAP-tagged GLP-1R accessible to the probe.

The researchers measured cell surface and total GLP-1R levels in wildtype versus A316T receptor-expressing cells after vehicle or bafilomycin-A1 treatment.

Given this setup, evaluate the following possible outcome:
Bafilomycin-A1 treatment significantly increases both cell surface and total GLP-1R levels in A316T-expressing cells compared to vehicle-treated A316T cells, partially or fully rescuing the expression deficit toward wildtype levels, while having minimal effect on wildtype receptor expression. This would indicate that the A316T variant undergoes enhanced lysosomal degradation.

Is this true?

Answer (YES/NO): YES